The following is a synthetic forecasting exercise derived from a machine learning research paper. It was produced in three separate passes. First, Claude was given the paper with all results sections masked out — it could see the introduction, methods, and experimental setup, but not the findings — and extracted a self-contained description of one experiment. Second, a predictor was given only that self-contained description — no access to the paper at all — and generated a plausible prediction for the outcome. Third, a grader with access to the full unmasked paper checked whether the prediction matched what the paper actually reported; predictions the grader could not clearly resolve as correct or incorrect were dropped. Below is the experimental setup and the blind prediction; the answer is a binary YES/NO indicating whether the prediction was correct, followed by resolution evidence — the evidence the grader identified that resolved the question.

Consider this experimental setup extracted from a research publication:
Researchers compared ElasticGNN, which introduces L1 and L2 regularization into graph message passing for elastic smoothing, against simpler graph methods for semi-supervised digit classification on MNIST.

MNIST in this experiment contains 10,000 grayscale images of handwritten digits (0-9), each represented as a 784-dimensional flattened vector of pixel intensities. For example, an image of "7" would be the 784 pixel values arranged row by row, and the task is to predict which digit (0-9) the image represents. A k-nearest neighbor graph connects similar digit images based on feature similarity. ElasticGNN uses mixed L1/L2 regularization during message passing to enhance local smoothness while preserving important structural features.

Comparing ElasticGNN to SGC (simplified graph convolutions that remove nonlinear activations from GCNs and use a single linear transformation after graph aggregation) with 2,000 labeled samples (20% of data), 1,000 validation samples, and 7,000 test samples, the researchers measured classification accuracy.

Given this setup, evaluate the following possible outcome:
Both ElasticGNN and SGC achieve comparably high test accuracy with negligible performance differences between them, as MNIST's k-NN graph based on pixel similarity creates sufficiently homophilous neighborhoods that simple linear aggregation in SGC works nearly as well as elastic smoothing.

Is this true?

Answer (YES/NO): NO